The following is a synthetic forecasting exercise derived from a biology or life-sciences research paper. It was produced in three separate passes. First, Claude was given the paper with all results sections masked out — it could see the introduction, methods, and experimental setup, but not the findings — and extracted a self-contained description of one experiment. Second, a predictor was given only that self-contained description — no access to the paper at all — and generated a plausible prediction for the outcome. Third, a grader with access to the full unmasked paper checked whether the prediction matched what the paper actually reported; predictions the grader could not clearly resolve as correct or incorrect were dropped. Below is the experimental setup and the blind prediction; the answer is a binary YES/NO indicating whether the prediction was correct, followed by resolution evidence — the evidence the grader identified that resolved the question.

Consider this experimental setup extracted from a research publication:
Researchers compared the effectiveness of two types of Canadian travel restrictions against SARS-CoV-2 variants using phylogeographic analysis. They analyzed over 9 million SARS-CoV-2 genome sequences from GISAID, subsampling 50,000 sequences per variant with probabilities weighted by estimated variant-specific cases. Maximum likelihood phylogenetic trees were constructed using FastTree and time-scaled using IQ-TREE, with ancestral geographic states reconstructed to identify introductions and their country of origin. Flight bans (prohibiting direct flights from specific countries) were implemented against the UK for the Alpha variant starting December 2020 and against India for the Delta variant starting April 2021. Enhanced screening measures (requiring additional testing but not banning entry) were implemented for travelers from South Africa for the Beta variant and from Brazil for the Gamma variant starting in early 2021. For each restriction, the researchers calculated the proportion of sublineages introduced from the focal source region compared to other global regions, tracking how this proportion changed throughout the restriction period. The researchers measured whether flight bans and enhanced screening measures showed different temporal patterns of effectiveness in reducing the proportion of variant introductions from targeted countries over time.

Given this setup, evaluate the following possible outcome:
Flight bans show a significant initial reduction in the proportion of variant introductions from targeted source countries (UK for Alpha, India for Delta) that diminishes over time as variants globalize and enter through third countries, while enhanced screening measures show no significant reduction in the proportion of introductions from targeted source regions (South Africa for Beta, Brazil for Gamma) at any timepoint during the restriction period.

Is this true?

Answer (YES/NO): NO